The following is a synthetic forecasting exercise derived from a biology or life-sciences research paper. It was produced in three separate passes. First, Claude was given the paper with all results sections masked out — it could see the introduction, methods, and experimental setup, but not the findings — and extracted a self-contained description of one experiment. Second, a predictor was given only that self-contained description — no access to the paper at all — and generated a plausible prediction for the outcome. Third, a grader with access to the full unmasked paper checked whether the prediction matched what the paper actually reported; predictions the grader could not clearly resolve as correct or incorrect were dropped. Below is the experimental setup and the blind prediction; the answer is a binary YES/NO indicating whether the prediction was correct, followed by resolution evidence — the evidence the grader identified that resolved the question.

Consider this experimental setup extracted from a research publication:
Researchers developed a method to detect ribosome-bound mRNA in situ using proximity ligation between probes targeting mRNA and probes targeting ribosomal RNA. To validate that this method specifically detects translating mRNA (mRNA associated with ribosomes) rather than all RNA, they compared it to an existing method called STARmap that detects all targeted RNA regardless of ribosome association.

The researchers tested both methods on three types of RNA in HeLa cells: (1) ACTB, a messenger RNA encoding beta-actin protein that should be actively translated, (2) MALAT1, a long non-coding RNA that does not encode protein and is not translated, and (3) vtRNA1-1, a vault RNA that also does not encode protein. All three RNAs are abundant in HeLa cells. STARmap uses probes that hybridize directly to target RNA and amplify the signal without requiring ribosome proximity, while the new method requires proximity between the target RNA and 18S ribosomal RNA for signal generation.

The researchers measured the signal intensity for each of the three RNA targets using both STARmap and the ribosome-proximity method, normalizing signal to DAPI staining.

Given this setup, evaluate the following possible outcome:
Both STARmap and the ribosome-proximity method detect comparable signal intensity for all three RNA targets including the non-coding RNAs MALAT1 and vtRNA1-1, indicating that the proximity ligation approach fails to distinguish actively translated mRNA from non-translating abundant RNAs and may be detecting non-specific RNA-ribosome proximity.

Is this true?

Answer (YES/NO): NO